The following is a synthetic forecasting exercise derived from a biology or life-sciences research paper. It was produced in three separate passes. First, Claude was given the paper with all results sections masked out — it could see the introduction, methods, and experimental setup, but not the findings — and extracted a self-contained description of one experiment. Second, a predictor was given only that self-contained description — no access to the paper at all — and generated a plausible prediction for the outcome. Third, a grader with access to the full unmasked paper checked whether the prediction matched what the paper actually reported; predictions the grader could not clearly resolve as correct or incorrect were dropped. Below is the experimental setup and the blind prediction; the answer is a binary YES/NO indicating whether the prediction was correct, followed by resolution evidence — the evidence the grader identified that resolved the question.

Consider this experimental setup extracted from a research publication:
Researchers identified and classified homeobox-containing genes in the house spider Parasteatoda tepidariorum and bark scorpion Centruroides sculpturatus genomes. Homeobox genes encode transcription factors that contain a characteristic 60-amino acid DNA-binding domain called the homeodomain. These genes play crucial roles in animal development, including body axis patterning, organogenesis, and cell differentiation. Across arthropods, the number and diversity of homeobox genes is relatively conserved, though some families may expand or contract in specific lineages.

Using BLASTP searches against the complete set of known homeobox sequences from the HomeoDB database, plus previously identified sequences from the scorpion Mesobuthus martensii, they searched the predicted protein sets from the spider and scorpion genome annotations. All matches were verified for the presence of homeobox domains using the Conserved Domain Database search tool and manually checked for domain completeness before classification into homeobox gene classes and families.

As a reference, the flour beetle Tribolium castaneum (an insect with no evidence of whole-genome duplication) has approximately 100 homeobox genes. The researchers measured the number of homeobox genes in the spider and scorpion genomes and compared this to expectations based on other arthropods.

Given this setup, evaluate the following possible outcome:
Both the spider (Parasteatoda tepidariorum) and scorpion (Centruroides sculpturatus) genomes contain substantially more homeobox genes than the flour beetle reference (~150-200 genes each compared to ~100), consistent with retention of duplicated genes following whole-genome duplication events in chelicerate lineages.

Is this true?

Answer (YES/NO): NO